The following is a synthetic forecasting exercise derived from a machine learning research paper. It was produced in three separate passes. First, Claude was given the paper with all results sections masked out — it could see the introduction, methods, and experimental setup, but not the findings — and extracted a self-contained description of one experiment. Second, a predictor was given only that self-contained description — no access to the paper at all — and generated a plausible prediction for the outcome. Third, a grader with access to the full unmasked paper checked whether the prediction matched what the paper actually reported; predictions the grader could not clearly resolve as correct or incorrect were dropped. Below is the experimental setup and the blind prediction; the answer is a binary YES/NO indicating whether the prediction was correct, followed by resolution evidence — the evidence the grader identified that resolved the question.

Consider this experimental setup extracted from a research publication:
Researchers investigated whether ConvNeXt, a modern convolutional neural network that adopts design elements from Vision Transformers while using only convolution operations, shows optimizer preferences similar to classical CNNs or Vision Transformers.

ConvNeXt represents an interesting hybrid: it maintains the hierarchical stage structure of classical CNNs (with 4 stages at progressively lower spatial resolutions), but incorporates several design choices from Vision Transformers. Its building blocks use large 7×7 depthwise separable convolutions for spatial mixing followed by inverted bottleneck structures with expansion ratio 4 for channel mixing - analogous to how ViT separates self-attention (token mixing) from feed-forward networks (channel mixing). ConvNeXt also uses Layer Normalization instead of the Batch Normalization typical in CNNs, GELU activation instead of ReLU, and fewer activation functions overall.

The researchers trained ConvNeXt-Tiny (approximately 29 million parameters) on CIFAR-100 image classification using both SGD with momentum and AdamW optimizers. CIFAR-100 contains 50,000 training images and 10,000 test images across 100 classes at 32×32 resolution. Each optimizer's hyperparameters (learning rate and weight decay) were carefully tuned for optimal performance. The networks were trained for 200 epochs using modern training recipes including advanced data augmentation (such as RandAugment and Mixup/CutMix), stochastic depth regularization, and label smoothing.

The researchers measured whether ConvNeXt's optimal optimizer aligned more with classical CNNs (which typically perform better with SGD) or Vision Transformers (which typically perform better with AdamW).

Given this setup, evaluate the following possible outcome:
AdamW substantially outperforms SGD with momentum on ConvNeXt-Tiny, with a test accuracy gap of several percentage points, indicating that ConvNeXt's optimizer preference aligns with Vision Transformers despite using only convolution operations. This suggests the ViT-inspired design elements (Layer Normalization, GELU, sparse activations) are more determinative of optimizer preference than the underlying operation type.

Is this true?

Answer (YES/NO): YES